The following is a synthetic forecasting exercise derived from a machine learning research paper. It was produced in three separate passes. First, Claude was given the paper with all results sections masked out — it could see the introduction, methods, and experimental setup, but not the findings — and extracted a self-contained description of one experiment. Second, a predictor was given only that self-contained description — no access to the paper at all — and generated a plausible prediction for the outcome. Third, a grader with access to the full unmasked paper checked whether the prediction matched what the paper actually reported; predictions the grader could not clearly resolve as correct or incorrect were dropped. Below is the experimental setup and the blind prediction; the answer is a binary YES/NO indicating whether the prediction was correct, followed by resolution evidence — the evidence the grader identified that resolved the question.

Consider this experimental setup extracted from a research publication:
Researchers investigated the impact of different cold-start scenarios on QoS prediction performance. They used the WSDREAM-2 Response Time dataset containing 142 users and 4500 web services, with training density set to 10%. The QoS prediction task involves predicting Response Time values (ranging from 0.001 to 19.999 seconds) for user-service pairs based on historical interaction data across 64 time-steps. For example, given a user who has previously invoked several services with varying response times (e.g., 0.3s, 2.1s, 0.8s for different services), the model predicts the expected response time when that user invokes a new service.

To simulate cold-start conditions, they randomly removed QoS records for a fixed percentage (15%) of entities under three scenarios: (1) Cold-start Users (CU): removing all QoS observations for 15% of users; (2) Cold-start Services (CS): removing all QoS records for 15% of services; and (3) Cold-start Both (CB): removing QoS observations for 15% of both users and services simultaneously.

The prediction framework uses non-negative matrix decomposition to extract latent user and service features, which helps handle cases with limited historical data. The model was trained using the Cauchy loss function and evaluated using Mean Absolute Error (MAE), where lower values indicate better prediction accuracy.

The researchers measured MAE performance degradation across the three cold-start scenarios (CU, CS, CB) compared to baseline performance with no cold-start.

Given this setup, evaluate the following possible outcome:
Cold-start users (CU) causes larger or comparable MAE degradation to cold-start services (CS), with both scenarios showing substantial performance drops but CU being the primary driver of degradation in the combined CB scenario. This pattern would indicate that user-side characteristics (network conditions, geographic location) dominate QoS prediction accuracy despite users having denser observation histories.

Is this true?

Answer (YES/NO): NO